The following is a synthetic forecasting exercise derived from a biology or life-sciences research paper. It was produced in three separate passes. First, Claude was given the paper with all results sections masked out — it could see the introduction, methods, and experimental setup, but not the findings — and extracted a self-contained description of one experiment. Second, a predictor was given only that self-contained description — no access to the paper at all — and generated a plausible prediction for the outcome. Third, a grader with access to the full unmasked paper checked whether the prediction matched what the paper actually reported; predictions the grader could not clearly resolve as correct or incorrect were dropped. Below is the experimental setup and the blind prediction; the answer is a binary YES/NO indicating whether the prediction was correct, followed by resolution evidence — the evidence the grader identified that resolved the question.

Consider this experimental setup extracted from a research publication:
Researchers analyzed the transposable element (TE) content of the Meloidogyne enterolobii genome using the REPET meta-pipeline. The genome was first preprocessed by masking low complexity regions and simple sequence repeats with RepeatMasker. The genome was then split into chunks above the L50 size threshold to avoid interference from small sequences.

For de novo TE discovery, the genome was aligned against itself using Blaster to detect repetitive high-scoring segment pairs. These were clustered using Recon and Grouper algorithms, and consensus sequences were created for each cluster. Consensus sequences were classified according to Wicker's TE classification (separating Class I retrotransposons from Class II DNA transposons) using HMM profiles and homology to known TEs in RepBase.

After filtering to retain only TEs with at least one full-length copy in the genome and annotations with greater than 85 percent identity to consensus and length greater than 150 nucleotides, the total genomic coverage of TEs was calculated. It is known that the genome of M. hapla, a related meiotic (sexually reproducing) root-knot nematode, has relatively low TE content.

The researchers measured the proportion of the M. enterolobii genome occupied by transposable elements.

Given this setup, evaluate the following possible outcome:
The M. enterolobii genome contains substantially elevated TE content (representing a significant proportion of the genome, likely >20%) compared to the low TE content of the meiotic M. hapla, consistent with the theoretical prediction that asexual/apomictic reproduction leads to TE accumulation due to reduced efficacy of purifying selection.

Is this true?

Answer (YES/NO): NO